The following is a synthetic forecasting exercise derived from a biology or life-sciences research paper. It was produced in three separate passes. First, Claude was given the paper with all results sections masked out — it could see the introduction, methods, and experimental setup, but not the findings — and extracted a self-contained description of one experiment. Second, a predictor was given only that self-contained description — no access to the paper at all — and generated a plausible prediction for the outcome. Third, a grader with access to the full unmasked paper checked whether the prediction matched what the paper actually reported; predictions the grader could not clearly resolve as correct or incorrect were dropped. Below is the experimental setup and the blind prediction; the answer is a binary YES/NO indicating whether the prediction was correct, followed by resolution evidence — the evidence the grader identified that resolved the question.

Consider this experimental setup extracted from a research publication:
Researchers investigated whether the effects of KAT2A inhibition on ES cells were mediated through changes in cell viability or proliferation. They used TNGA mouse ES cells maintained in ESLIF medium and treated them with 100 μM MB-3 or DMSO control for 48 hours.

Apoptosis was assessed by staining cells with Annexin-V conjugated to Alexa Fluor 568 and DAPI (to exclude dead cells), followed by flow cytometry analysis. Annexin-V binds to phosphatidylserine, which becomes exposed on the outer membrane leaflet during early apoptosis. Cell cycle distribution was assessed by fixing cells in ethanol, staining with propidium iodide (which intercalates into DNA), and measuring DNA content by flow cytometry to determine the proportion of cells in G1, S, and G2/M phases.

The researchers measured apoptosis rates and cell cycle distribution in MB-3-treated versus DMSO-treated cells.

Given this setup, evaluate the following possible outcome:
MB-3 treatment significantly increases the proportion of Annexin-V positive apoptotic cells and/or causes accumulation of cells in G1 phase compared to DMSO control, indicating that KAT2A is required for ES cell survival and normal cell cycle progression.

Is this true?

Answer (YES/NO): NO